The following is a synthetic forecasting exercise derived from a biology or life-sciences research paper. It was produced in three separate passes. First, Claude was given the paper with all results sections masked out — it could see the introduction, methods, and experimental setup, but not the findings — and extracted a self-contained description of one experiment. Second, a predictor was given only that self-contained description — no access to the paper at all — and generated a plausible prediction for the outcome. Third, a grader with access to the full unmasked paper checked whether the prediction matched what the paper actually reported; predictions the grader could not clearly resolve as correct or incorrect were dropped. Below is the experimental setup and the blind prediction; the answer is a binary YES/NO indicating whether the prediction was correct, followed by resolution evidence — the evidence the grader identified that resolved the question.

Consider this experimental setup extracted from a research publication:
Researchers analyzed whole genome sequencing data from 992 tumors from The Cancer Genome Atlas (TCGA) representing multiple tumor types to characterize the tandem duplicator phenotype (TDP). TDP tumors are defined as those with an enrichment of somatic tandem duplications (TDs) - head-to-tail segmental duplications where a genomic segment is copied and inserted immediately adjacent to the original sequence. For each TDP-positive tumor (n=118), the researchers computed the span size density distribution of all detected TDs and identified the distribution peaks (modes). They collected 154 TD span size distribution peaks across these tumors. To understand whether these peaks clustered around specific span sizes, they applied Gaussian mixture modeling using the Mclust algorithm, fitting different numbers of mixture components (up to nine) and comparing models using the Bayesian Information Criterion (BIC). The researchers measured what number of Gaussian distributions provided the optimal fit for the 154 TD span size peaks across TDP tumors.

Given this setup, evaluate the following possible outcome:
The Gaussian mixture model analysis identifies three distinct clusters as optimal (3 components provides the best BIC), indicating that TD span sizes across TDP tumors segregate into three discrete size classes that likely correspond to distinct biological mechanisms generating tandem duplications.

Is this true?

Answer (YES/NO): NO